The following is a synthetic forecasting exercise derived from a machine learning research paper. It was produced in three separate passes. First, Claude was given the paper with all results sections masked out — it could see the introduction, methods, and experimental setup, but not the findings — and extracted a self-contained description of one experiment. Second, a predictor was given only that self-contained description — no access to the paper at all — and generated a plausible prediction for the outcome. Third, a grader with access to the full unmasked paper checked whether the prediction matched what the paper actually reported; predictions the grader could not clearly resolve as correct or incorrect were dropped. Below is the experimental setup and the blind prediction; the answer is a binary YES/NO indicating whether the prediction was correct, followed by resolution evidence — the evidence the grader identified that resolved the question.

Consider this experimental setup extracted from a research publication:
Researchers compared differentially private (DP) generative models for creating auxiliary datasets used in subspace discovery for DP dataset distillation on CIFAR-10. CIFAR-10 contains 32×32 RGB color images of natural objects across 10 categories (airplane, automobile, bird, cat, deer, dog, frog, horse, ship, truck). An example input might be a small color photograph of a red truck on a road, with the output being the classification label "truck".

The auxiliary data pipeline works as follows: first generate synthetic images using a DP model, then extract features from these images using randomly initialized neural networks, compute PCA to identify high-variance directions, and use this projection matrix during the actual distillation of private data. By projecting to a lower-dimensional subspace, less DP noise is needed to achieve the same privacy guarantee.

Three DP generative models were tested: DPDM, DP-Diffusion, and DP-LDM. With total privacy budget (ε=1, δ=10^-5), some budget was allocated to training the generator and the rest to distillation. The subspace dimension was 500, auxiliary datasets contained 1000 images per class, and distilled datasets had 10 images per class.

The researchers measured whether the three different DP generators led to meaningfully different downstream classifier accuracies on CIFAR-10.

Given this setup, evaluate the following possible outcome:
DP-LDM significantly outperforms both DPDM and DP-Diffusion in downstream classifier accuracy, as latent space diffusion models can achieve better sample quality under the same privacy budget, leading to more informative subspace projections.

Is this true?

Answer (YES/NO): NO